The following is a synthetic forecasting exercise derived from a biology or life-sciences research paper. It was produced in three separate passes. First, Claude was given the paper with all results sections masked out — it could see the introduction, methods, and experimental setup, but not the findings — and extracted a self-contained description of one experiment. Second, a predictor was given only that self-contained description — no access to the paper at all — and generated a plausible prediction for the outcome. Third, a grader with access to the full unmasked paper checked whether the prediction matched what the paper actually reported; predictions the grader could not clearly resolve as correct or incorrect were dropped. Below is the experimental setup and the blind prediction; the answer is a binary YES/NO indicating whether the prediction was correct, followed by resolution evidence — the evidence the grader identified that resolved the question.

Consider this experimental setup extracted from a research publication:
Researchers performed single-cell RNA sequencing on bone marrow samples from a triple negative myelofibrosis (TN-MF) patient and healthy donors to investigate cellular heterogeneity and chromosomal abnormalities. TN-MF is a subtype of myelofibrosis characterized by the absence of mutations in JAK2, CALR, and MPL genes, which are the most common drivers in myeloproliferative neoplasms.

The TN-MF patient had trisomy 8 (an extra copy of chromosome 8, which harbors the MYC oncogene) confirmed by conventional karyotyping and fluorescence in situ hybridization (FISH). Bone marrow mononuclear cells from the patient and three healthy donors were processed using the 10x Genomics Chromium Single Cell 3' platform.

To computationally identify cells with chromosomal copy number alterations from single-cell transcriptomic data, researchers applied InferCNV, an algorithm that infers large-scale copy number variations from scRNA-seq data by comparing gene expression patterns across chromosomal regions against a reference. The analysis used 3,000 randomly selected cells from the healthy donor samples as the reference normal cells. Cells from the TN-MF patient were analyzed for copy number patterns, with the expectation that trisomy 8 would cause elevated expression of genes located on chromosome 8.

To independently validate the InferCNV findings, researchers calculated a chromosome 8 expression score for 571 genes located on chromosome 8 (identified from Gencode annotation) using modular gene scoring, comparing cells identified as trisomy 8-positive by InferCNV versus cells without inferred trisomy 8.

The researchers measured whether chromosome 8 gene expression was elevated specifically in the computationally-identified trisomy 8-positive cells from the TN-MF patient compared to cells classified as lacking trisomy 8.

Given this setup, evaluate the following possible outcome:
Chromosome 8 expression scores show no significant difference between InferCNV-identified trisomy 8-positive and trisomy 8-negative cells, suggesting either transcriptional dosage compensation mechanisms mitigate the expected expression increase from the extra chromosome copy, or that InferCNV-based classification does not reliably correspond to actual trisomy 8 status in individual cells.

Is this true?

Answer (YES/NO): NO